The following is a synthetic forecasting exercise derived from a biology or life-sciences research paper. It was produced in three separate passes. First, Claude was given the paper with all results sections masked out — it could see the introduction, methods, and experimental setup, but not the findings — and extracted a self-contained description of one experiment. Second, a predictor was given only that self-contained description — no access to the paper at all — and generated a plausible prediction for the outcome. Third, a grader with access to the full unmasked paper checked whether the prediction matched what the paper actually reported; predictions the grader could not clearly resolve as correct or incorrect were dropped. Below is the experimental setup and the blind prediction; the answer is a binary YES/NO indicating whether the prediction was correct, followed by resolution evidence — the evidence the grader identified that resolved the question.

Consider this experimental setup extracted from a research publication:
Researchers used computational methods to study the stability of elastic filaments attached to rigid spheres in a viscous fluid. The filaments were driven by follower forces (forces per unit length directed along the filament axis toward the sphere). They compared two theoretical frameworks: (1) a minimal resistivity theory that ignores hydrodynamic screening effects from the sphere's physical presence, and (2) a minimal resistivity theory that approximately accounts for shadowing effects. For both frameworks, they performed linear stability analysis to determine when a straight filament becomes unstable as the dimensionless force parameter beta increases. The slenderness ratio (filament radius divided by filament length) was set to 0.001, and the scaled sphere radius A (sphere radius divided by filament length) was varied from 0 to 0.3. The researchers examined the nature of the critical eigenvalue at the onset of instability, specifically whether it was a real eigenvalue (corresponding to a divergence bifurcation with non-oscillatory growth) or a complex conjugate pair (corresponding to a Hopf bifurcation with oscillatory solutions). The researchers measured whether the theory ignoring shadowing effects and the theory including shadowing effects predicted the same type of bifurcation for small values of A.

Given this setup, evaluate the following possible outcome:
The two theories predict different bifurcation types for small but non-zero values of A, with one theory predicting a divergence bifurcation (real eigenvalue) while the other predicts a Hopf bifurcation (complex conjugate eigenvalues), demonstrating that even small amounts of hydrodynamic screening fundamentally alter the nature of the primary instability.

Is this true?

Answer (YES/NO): YES